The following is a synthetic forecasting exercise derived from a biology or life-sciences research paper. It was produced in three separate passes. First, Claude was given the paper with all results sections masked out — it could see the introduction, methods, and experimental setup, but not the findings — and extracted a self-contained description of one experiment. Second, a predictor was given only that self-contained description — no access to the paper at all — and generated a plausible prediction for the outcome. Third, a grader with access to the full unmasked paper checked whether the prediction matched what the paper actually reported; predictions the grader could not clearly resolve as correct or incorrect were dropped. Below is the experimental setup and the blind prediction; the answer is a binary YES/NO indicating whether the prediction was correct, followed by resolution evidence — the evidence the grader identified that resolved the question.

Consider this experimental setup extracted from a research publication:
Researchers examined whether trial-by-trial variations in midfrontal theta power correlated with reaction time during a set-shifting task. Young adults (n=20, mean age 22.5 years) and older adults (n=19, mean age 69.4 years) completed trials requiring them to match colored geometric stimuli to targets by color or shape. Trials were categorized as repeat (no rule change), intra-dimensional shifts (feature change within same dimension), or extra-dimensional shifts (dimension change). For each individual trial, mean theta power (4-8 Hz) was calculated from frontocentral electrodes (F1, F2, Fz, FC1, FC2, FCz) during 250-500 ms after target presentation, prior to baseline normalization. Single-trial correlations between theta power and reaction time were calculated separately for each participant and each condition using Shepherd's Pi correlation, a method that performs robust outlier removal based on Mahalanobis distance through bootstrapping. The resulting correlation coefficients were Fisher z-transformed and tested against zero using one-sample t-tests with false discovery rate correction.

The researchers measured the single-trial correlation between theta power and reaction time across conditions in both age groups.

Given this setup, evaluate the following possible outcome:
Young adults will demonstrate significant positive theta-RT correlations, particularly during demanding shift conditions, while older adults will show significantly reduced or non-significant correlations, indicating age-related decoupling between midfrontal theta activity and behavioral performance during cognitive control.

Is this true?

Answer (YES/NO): YES